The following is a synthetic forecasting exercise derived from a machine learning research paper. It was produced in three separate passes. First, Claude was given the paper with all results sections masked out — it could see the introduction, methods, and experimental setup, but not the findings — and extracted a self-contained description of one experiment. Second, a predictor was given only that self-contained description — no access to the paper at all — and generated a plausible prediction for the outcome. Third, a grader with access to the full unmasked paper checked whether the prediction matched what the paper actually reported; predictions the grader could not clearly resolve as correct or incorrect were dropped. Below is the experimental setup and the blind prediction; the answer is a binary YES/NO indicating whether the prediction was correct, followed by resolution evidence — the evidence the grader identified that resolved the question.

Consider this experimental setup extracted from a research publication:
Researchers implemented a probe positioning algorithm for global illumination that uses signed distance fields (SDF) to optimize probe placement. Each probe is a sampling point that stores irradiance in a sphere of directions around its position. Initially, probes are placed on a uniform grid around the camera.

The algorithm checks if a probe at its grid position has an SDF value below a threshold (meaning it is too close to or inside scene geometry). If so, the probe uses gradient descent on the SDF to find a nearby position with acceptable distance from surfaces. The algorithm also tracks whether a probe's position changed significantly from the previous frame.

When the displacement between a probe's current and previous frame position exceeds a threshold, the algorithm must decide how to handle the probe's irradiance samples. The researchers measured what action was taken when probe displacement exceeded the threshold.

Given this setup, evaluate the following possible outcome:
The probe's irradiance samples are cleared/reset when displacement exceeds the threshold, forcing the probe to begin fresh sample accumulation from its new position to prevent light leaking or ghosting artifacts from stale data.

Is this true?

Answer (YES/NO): YES